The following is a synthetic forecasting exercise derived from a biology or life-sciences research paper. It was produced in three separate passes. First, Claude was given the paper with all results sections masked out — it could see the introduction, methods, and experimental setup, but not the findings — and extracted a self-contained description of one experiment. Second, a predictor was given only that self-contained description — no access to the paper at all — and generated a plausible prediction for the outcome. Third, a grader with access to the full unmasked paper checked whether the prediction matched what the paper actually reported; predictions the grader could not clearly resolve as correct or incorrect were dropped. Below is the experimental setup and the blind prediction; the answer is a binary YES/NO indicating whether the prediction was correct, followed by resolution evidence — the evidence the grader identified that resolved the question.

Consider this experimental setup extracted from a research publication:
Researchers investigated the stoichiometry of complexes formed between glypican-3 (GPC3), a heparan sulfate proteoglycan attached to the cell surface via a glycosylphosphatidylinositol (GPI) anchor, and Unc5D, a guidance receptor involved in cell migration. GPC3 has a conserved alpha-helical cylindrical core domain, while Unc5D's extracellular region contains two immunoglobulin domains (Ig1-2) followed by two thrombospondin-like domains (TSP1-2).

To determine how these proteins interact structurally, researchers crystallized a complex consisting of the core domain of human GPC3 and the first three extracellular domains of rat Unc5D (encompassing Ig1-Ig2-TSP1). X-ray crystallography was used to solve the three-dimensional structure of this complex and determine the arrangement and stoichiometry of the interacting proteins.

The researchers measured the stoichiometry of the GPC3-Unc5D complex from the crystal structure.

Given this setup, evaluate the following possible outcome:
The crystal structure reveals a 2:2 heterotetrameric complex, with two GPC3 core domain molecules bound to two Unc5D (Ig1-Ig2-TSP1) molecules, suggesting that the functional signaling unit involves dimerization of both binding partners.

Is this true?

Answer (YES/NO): NO